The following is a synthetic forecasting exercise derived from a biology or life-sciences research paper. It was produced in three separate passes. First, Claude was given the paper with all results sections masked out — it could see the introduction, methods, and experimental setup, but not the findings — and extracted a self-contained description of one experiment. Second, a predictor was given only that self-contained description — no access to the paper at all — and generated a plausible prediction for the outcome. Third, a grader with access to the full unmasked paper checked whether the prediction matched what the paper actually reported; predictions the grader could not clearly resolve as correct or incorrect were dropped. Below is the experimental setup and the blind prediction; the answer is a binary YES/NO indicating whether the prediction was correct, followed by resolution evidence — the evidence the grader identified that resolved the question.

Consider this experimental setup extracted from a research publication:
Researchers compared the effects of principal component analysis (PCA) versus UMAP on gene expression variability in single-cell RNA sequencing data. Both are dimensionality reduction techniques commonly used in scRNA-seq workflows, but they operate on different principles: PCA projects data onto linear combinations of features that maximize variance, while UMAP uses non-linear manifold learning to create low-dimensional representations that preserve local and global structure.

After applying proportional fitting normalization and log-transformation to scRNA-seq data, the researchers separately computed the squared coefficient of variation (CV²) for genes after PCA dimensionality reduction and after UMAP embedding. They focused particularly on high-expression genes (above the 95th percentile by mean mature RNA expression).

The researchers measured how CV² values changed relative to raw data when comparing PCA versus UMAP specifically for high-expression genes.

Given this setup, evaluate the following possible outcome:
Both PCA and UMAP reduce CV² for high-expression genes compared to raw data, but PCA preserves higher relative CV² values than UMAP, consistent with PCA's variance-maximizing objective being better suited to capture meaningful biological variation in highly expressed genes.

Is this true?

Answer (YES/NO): NO